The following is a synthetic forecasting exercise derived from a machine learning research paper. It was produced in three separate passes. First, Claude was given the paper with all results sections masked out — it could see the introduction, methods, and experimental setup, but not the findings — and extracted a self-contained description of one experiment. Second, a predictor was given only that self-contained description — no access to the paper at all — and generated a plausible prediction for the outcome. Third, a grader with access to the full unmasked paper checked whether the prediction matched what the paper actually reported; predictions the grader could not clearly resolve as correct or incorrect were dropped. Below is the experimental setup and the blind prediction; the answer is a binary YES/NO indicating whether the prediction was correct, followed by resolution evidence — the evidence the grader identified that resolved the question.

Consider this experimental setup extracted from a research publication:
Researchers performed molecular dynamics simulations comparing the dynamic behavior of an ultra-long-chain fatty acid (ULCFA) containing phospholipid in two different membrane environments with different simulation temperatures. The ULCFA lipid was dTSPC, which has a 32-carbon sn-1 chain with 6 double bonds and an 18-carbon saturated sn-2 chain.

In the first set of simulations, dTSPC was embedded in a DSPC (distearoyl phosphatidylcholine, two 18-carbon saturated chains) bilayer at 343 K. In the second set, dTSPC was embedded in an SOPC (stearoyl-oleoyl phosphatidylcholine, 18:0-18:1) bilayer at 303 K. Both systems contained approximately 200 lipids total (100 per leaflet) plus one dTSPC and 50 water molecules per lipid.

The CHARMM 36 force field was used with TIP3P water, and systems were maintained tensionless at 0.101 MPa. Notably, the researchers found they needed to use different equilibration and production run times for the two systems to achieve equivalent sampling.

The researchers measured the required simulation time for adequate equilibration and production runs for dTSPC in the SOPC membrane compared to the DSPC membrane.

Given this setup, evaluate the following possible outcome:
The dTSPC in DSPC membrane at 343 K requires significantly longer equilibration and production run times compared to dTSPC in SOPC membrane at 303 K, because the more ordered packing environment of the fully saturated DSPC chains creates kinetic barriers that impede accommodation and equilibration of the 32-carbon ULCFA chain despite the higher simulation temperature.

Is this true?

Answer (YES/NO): NO